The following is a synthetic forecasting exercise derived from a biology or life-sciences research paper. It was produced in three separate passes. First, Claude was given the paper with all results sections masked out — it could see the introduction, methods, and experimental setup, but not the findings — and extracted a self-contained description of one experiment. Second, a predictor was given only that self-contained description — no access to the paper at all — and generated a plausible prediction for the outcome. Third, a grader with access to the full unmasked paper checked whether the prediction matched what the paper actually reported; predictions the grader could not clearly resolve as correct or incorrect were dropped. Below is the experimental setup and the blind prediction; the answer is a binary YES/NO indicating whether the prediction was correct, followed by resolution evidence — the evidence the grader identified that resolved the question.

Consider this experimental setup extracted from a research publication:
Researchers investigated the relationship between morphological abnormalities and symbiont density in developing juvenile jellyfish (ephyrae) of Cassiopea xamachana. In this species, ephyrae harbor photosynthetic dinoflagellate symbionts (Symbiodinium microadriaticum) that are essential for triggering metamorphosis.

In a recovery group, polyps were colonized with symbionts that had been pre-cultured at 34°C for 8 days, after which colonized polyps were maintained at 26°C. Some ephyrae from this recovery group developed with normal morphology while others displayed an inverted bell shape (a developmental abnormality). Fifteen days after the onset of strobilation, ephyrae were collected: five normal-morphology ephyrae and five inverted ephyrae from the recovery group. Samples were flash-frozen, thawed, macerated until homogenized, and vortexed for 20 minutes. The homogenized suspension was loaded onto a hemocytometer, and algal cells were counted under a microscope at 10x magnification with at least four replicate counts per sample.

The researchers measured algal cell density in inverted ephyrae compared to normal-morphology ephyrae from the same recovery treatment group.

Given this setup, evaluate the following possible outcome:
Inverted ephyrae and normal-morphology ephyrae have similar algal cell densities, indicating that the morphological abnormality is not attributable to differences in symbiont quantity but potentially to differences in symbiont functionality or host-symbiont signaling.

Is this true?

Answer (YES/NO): NO